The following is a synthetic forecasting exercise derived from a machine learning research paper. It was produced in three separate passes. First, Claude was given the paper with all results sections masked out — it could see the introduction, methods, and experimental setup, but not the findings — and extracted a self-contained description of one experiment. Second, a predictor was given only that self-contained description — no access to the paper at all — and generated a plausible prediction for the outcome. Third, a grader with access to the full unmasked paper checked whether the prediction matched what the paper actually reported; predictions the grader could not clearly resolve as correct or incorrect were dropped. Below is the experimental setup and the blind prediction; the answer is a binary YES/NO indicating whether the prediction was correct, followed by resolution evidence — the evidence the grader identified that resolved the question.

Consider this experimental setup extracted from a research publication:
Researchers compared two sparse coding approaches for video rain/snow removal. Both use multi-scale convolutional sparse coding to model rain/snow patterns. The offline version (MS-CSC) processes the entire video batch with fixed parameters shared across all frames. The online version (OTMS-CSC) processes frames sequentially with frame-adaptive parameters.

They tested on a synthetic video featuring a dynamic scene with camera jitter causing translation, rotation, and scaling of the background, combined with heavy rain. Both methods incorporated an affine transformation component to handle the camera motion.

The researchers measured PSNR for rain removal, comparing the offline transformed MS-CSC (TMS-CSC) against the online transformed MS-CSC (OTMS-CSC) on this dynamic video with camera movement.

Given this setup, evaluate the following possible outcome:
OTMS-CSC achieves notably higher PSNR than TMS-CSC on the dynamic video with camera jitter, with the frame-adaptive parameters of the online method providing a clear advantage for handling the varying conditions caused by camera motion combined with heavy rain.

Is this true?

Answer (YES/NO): NO